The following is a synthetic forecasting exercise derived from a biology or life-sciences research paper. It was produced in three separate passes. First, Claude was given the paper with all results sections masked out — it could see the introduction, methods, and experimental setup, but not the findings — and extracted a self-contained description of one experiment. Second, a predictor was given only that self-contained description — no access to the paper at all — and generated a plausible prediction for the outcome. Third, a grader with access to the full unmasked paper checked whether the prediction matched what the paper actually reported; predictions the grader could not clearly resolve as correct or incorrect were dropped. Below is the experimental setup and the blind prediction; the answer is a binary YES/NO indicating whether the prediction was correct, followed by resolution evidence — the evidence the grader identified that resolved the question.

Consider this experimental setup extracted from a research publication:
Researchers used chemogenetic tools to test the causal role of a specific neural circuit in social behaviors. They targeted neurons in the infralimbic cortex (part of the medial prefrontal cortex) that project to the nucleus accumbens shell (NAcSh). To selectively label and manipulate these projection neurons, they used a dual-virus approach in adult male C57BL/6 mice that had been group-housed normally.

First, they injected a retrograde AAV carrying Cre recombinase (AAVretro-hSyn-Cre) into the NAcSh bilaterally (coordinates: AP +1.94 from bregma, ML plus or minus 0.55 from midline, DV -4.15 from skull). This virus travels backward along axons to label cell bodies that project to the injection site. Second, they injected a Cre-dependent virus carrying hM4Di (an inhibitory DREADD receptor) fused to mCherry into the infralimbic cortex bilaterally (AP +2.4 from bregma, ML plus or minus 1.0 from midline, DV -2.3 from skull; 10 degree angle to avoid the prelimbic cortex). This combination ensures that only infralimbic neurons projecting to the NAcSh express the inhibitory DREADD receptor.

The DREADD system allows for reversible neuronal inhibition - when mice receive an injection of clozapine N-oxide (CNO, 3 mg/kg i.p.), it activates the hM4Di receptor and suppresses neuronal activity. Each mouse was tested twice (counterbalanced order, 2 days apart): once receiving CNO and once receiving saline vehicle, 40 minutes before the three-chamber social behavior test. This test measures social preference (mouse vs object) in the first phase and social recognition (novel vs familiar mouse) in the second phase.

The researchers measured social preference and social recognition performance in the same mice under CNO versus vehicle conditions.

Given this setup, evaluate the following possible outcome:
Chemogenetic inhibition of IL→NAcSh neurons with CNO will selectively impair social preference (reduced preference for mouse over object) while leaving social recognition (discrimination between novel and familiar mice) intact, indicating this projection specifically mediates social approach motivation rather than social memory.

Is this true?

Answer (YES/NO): NO